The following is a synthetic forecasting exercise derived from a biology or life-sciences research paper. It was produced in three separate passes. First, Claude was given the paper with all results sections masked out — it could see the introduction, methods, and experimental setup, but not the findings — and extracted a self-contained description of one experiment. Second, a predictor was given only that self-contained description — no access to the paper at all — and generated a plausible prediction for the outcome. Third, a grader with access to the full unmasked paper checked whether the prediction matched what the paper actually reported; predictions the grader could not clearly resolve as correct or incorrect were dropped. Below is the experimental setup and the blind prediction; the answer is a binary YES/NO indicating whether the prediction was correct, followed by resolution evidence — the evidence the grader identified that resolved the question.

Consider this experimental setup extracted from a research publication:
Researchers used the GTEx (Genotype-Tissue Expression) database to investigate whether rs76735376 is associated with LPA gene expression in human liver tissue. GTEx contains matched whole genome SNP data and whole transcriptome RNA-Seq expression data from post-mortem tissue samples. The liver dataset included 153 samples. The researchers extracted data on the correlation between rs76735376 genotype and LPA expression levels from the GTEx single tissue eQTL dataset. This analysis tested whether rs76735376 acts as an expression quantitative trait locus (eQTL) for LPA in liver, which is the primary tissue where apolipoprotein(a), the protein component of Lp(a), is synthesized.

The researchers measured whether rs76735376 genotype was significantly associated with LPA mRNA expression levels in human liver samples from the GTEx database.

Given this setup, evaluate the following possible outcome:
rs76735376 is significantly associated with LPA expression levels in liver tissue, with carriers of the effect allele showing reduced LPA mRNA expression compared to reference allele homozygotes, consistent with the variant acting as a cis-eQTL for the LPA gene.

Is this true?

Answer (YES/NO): NO